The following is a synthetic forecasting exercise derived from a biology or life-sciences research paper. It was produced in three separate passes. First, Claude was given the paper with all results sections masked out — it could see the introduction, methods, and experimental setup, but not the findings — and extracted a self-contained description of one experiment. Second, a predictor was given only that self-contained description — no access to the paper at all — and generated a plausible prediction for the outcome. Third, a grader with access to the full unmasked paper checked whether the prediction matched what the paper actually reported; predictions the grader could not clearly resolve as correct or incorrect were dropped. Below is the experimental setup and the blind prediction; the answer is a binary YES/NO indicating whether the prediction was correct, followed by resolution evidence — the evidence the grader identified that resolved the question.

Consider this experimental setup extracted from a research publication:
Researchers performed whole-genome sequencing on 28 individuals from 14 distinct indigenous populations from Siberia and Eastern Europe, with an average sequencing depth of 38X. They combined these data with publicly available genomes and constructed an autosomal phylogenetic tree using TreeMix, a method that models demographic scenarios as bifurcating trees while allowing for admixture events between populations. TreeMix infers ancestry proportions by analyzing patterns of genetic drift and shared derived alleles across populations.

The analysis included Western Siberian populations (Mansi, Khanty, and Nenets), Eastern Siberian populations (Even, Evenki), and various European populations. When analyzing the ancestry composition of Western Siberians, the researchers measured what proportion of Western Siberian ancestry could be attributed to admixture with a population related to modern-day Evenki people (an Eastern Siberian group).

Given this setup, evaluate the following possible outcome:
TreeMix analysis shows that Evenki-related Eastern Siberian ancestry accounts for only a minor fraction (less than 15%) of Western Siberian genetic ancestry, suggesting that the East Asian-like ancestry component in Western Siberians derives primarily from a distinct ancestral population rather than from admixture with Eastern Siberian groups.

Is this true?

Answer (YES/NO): NO